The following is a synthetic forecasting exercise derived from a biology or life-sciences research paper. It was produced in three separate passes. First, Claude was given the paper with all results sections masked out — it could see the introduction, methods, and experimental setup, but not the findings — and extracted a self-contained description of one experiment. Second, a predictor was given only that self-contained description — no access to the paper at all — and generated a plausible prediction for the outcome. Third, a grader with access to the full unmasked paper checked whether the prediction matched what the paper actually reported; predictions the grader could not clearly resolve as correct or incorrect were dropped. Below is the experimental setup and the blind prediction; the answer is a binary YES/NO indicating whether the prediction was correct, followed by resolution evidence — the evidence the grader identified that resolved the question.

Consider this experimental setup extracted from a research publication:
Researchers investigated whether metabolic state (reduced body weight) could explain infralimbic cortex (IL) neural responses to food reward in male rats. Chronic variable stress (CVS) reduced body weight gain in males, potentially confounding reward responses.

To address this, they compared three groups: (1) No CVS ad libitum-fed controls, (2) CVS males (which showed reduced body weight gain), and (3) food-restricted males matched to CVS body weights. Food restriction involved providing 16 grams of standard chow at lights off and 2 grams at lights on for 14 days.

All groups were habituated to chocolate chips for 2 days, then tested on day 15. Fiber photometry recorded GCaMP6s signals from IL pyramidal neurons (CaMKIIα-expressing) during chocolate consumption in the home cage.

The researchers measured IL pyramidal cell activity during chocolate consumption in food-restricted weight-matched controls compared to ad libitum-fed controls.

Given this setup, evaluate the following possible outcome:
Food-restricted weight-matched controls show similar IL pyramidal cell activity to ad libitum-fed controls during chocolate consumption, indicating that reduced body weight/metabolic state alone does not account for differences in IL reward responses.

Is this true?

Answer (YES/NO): NO